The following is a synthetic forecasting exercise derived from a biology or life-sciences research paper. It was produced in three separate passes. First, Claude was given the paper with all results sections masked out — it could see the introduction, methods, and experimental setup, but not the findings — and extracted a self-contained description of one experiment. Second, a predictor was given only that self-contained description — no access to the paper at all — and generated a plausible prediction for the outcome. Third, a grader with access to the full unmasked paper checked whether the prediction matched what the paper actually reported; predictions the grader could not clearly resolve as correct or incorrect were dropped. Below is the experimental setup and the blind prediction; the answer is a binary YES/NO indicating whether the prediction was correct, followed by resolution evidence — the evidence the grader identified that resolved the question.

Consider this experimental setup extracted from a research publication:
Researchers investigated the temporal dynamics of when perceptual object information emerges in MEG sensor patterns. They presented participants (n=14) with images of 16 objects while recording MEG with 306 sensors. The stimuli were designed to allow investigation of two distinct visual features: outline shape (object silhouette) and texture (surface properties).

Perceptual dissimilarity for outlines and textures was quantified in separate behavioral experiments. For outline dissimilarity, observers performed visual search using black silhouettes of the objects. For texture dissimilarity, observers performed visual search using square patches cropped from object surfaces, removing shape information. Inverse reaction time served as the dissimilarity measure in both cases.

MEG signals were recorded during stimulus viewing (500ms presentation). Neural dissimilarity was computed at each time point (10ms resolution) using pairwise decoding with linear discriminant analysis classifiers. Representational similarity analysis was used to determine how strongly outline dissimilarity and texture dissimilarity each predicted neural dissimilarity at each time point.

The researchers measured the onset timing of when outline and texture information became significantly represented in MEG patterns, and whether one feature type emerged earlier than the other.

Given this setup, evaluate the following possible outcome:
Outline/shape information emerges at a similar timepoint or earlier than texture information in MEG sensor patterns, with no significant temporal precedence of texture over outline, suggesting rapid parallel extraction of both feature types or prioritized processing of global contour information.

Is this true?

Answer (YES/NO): YES